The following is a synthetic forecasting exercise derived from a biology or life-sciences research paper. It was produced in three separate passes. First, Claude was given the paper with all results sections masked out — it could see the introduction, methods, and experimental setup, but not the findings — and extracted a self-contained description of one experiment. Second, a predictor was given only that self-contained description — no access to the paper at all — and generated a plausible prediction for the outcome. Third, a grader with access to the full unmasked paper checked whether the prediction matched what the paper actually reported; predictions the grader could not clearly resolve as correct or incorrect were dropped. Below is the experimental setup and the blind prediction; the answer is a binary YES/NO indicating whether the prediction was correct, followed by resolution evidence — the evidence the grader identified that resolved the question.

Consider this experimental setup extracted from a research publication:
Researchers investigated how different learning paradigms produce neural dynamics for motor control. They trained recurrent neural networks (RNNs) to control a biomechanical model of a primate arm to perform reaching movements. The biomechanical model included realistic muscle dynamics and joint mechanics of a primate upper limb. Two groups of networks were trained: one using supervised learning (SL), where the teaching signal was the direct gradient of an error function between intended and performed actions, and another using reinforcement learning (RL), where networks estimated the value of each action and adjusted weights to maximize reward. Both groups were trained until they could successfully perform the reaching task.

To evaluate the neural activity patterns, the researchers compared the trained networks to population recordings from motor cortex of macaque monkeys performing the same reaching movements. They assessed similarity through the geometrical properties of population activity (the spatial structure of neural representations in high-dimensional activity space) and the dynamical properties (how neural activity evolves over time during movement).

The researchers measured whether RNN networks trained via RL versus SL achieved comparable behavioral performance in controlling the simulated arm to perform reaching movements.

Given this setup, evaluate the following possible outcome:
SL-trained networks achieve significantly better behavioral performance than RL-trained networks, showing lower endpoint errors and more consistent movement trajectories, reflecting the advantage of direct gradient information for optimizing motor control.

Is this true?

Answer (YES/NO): NO